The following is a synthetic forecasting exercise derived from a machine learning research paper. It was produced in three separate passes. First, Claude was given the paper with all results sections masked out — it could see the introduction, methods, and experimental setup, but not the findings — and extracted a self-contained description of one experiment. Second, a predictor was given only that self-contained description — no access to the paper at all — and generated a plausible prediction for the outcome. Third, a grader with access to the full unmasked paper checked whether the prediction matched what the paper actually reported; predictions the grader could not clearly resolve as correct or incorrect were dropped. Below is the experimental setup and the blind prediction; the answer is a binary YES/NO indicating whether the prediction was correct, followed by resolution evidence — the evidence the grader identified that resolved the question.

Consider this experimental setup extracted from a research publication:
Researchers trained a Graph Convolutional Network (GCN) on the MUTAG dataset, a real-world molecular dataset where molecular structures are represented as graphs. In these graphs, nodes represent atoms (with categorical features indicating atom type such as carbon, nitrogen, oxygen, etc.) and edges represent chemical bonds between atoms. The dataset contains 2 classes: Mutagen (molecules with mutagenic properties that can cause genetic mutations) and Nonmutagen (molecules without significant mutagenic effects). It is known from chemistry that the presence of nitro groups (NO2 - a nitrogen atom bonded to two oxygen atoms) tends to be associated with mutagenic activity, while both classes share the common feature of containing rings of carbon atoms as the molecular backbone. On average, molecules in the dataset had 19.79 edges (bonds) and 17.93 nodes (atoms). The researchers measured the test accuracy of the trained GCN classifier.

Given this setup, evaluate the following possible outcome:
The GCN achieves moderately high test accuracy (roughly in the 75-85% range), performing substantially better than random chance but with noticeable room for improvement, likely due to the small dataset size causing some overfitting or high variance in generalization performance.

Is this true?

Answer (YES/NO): NO